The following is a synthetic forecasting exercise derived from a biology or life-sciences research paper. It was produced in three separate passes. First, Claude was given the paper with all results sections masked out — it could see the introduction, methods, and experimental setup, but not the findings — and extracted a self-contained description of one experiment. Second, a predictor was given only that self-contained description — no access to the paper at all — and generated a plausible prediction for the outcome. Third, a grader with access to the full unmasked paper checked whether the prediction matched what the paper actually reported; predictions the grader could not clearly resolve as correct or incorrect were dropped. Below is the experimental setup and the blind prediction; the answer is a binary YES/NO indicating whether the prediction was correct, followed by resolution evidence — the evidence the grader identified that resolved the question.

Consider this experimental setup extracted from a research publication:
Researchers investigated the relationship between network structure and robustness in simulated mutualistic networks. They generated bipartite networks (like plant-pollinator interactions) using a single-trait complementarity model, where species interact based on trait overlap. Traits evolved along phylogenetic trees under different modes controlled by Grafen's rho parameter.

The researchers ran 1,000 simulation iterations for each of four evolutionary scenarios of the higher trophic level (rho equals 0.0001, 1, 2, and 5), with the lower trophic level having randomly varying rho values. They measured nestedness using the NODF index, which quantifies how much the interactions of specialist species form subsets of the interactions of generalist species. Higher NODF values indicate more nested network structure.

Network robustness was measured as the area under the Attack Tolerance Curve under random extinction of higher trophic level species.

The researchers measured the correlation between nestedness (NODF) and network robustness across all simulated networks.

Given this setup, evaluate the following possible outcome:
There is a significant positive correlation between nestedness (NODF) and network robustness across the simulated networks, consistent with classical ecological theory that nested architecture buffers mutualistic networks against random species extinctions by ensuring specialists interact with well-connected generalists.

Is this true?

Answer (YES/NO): YES